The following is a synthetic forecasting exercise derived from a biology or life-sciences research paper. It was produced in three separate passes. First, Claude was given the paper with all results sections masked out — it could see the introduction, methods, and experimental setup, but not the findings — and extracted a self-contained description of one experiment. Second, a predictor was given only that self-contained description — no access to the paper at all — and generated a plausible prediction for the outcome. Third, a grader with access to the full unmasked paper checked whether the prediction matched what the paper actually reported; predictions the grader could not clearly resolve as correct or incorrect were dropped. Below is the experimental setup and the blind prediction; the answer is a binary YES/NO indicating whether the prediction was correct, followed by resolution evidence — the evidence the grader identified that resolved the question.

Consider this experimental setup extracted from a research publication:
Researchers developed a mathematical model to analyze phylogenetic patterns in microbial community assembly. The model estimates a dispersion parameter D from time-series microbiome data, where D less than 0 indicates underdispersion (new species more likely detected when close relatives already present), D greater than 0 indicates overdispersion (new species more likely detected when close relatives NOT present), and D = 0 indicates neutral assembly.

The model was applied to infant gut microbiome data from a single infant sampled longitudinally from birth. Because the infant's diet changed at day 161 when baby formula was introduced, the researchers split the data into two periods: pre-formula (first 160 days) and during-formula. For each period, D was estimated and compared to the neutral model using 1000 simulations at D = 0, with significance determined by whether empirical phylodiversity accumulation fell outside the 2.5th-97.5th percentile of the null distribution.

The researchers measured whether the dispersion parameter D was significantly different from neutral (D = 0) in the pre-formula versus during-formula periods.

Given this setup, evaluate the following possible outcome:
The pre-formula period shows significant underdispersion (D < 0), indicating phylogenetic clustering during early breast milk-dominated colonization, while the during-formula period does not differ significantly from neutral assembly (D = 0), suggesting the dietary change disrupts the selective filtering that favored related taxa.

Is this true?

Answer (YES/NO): YES